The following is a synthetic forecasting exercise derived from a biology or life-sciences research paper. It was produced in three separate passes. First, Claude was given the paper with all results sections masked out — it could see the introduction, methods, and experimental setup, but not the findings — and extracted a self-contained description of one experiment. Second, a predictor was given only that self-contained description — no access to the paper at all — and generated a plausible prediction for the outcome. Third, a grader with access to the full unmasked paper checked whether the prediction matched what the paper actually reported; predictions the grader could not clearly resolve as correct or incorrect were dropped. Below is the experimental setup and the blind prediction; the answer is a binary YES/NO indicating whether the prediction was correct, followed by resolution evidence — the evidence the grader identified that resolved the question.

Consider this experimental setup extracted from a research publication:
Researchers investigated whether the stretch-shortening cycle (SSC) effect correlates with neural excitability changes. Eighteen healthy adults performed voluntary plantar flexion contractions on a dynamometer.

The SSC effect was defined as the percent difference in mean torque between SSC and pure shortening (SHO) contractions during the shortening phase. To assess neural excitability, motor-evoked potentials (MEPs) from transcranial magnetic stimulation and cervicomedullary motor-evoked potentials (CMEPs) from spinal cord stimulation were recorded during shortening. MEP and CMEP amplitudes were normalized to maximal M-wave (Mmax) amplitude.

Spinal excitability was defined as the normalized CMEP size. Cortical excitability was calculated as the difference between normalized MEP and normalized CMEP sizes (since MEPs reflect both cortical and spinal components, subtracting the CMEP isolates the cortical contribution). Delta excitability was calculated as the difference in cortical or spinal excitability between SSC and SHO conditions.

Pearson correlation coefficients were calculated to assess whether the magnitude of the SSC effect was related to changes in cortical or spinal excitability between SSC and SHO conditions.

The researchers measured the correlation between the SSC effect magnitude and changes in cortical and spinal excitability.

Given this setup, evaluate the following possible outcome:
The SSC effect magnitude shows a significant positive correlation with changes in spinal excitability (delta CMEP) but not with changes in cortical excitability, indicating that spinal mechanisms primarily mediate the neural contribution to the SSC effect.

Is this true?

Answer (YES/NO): NO